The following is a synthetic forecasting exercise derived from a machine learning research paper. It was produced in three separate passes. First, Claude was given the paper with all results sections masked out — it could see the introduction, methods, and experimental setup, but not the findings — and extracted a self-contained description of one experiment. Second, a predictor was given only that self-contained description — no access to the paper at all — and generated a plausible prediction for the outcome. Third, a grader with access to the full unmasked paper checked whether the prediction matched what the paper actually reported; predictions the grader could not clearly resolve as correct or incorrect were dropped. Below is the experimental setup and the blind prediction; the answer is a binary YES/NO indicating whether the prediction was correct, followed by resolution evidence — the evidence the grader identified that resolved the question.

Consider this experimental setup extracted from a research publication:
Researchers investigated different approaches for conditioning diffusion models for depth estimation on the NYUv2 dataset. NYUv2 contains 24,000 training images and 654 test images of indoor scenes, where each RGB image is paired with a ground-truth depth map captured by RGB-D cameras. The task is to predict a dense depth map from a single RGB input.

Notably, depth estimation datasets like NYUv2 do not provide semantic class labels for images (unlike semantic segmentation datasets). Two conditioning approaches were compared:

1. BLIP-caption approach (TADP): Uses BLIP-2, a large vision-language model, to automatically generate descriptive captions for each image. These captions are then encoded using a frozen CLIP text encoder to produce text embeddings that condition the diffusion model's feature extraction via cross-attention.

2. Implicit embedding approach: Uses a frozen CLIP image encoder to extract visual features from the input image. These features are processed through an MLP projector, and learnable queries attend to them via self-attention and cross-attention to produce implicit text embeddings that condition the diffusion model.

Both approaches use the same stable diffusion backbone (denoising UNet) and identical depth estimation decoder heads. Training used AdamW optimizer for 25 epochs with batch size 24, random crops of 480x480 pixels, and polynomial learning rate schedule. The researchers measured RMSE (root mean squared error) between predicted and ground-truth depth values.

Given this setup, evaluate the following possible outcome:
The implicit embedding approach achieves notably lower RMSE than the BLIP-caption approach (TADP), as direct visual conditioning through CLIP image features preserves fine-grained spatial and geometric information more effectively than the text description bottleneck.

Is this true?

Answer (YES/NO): NO